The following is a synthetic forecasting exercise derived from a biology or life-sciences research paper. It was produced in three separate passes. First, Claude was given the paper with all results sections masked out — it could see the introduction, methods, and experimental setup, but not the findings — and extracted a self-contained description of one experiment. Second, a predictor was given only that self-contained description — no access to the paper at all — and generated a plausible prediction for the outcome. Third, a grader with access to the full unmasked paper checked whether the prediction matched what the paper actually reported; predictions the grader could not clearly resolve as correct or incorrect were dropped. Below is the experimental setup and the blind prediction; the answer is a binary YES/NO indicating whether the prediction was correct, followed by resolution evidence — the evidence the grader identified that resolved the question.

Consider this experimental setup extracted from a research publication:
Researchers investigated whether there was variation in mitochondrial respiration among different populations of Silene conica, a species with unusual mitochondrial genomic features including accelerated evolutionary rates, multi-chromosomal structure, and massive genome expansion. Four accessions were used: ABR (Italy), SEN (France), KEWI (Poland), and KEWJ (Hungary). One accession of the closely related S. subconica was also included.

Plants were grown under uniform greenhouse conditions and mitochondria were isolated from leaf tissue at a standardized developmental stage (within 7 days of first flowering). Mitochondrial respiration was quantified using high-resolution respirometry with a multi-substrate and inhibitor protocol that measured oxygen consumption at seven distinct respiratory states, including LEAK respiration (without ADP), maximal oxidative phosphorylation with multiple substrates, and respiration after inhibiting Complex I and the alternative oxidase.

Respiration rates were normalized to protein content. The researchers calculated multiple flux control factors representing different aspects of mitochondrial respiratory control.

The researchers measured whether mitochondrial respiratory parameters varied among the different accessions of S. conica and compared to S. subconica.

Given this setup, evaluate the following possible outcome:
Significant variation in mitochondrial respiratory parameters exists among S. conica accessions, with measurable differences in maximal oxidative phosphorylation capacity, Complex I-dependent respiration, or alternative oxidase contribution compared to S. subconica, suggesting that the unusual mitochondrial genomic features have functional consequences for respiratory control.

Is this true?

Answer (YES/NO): NO